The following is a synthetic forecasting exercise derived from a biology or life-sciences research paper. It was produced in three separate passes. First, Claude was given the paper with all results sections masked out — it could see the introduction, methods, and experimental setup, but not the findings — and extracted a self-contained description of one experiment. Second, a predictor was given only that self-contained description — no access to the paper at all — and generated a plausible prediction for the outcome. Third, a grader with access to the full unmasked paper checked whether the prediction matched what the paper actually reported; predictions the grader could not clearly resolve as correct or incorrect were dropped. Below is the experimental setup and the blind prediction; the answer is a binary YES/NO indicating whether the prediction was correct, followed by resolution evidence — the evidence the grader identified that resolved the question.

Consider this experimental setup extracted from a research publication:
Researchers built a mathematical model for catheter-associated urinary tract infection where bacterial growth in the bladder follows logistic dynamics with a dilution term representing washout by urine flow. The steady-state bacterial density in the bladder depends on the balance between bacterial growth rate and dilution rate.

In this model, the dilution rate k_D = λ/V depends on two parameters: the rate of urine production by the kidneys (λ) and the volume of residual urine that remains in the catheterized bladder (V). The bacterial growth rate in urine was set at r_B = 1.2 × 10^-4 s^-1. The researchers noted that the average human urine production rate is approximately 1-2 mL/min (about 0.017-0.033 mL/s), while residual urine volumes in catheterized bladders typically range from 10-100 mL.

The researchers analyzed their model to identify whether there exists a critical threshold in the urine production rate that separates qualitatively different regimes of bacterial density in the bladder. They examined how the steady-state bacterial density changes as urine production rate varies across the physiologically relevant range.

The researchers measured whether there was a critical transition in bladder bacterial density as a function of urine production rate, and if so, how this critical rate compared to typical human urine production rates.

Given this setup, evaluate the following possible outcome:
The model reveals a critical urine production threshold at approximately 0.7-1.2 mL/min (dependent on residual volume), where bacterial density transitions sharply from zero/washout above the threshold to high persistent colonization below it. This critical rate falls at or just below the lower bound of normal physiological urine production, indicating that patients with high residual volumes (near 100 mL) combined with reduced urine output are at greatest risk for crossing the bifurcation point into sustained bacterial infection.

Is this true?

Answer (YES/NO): NO